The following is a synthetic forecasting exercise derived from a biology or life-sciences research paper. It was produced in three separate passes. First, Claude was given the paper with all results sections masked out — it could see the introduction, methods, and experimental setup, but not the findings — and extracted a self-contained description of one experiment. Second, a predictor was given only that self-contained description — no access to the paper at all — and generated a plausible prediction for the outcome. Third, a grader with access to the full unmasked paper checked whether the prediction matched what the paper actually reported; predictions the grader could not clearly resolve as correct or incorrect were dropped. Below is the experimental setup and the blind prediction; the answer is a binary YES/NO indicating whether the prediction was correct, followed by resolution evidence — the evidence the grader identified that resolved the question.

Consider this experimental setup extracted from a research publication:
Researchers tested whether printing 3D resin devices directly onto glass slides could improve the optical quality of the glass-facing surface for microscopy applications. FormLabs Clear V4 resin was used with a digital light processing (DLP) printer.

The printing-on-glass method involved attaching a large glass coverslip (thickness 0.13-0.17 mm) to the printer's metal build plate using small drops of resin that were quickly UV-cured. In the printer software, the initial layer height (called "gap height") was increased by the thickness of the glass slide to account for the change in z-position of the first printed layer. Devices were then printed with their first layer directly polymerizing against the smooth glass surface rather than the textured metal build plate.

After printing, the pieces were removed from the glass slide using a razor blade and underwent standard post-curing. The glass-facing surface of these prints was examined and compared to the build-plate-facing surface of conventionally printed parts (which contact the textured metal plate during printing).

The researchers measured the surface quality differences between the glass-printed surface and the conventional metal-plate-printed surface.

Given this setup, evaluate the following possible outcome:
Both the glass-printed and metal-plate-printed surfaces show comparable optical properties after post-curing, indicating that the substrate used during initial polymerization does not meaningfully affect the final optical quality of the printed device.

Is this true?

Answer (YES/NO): NO